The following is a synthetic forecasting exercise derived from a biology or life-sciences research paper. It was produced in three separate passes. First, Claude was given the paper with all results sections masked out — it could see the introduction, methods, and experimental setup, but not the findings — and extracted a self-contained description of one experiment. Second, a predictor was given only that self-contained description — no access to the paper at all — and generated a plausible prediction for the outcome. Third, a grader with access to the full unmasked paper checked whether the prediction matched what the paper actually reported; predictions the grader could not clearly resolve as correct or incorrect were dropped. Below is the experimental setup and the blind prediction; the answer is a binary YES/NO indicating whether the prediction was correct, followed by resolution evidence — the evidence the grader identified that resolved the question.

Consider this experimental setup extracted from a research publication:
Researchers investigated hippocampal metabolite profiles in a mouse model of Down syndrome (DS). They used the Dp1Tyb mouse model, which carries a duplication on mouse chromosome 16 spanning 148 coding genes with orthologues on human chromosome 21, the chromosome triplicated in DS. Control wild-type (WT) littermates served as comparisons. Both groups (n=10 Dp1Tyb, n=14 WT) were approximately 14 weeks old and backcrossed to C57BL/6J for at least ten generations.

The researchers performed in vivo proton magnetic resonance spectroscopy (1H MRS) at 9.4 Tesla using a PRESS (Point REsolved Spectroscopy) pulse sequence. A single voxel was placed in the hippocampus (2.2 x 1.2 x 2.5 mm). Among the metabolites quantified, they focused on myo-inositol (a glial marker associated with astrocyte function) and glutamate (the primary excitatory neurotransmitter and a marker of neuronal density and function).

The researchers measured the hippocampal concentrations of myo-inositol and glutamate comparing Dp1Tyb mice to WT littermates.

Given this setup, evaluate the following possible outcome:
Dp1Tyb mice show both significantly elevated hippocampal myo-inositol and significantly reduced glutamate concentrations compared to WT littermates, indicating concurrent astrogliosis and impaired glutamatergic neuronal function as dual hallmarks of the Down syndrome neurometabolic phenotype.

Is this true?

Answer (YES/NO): NO